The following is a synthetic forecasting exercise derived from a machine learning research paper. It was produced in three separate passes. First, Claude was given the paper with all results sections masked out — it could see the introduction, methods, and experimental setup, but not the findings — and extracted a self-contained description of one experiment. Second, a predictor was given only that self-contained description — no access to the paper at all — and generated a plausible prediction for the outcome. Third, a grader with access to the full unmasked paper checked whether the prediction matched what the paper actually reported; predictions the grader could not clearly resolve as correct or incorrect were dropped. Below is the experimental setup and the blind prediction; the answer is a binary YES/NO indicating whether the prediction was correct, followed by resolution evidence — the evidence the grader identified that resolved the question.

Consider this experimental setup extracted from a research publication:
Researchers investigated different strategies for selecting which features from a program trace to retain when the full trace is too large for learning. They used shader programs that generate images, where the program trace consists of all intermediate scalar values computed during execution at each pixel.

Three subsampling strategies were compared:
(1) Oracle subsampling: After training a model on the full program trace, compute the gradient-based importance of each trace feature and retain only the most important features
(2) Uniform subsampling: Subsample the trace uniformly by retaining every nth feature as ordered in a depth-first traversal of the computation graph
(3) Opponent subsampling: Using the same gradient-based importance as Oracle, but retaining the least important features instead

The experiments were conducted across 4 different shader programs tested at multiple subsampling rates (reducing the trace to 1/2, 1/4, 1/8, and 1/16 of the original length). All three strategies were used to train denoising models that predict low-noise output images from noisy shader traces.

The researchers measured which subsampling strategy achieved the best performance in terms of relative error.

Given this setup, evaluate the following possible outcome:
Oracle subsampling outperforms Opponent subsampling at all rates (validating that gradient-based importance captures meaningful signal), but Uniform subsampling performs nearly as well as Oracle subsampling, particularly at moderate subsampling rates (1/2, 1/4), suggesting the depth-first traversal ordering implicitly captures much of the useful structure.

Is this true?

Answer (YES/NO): NO